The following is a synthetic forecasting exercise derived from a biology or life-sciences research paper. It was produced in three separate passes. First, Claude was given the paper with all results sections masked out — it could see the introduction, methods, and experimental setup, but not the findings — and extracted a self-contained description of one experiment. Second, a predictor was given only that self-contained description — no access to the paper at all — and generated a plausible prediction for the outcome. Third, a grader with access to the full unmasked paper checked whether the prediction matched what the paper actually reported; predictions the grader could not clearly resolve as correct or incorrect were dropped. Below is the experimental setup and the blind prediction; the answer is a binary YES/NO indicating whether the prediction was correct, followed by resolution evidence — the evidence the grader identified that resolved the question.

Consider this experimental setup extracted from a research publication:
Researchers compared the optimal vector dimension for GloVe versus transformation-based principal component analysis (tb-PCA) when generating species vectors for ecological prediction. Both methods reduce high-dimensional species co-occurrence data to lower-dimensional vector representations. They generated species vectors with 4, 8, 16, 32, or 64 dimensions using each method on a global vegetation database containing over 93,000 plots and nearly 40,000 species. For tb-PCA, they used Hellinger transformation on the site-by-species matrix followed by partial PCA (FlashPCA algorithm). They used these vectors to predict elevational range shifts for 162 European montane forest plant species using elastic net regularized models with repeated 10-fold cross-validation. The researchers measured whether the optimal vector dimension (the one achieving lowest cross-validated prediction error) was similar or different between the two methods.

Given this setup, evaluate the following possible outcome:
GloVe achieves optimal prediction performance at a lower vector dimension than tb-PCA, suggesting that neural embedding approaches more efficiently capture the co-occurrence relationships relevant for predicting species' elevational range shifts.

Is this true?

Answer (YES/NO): NO